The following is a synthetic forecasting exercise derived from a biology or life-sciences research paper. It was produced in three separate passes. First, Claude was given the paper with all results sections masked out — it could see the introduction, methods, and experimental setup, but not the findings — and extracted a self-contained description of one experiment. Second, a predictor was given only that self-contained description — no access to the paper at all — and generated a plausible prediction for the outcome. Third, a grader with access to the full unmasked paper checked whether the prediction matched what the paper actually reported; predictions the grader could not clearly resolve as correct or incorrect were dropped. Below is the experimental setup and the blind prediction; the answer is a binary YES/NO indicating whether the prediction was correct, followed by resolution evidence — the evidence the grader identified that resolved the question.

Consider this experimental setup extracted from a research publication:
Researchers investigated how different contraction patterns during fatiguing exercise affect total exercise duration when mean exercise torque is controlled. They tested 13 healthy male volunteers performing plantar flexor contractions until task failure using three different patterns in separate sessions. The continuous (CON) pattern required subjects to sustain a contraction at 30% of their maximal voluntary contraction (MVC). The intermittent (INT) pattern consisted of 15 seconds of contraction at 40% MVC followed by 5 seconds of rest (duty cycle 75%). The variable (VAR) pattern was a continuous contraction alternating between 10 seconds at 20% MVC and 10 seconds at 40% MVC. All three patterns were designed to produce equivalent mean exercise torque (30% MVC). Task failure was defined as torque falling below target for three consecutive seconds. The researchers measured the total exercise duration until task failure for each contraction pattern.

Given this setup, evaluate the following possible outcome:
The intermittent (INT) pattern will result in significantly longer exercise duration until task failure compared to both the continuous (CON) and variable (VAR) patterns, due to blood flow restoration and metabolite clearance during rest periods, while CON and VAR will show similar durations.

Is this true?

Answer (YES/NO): YES